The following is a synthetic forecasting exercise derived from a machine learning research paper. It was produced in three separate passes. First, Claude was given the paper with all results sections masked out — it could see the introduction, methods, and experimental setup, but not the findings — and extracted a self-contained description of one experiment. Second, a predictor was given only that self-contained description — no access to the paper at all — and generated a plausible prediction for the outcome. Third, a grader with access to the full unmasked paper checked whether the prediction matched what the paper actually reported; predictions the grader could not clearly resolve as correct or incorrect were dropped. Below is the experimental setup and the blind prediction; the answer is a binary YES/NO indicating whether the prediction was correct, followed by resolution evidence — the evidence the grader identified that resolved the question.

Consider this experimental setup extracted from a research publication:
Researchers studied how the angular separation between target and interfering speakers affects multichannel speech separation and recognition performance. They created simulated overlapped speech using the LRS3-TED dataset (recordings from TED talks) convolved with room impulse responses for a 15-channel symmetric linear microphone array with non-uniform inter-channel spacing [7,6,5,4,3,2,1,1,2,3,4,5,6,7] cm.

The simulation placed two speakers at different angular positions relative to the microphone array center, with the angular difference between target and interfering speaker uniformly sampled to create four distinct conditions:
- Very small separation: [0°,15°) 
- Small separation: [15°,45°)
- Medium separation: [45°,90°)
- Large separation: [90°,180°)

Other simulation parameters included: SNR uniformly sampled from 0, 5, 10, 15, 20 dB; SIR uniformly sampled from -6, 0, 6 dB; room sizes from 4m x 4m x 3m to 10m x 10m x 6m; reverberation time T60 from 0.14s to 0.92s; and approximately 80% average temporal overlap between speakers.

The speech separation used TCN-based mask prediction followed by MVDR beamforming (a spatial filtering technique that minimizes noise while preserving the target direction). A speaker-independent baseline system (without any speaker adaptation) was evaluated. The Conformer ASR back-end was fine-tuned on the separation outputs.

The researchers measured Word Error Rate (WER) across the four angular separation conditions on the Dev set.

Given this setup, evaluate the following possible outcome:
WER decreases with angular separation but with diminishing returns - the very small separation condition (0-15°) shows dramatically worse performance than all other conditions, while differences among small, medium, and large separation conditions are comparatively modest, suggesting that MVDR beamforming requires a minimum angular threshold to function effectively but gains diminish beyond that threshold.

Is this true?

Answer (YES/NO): YES